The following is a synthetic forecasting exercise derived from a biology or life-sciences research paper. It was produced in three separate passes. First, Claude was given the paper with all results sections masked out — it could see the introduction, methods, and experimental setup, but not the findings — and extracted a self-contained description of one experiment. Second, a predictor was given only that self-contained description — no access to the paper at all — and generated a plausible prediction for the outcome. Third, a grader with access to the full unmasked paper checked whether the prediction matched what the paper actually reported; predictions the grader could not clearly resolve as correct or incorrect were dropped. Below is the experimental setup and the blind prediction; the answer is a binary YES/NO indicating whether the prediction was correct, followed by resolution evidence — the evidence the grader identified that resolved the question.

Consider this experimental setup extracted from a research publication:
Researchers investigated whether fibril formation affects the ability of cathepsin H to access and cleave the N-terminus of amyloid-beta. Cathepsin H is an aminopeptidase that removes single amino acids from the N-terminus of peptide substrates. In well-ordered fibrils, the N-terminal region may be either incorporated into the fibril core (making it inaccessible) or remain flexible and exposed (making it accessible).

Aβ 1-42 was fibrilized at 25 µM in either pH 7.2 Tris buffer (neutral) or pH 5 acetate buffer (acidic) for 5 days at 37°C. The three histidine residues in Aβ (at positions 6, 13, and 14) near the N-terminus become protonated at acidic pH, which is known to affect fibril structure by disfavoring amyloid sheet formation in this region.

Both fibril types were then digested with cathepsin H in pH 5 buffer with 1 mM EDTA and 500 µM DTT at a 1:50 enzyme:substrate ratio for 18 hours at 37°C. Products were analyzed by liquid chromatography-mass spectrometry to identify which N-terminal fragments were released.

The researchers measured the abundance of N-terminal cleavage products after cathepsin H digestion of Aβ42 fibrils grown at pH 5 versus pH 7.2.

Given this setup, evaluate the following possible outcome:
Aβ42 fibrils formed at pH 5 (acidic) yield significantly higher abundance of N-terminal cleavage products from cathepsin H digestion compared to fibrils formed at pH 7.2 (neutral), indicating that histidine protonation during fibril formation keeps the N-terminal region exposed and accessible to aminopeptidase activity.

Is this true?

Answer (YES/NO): NO